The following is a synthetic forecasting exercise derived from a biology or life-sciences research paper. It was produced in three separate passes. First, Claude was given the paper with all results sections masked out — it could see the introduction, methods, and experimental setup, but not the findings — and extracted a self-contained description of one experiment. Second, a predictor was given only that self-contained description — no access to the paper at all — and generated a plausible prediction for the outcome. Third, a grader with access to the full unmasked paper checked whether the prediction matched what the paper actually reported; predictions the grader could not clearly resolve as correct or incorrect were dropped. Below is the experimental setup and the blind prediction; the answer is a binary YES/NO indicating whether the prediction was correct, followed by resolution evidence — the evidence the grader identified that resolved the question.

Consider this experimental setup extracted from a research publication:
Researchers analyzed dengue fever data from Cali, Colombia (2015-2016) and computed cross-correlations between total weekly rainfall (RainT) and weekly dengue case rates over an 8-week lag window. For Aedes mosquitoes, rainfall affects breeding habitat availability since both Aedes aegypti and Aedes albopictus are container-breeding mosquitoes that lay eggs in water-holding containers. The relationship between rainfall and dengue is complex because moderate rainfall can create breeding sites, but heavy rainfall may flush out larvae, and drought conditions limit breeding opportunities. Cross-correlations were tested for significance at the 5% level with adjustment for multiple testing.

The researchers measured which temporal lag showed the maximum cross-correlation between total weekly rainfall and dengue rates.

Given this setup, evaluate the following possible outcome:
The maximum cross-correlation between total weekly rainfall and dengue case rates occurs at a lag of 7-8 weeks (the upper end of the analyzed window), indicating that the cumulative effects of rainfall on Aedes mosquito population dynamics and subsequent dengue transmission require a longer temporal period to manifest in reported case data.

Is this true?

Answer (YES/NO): NO